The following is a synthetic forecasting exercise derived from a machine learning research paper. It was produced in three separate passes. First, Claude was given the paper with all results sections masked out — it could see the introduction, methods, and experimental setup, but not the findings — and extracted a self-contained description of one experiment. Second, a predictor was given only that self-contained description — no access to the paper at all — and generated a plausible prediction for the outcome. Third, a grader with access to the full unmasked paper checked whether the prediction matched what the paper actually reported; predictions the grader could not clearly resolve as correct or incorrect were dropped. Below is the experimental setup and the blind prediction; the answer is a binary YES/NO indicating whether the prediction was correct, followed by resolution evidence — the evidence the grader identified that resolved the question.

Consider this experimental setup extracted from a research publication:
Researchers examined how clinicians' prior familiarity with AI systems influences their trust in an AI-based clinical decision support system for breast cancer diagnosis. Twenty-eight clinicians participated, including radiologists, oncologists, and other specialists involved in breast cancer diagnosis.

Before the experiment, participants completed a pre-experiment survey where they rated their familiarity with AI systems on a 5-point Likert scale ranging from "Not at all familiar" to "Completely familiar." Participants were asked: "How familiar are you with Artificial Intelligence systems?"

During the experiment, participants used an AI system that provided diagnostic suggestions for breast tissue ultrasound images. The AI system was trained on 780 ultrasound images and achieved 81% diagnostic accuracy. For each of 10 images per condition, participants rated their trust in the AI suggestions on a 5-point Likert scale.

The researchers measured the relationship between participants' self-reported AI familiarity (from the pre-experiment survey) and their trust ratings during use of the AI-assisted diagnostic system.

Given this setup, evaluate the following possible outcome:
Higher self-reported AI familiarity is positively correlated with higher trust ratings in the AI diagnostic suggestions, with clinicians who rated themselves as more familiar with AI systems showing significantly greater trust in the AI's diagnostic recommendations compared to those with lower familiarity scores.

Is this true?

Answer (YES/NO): NO